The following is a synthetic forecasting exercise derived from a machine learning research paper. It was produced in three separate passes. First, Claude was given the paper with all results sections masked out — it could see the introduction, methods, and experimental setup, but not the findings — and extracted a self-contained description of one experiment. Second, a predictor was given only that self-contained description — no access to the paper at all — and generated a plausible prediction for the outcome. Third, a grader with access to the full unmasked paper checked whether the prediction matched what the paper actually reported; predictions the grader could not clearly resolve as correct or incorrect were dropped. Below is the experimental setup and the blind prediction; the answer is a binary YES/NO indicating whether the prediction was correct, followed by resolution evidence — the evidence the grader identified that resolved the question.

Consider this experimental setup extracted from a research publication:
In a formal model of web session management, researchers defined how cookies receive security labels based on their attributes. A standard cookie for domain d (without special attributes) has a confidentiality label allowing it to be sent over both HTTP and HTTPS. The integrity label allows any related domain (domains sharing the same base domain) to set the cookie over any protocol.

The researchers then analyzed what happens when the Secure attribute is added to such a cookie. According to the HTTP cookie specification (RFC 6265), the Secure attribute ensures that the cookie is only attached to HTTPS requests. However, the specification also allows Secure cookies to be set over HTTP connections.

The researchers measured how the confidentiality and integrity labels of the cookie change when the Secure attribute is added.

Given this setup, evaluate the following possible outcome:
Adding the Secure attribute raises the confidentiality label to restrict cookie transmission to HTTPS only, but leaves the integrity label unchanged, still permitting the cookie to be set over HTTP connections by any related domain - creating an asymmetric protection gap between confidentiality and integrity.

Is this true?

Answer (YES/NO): YES